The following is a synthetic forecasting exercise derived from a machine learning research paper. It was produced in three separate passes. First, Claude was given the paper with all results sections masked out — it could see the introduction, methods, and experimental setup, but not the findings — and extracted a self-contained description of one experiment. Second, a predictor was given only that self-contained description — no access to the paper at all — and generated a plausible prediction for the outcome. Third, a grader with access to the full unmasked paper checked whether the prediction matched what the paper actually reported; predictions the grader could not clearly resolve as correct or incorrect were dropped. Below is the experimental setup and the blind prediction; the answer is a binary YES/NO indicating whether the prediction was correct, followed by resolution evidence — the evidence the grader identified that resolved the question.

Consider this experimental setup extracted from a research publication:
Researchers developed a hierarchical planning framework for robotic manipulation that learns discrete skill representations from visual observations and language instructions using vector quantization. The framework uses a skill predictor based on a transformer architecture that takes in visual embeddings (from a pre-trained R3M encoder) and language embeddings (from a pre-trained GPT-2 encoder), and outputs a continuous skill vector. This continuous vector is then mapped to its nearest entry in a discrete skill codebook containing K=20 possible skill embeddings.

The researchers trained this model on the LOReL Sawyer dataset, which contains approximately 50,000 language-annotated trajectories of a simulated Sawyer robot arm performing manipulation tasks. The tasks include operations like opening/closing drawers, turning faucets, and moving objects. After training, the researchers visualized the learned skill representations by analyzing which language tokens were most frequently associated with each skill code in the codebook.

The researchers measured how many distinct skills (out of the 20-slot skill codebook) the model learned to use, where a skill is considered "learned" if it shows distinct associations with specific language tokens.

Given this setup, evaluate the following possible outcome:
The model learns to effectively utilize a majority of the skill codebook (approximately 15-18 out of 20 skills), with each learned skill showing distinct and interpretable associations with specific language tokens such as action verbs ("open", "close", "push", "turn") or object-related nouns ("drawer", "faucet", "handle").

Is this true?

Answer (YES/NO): NO